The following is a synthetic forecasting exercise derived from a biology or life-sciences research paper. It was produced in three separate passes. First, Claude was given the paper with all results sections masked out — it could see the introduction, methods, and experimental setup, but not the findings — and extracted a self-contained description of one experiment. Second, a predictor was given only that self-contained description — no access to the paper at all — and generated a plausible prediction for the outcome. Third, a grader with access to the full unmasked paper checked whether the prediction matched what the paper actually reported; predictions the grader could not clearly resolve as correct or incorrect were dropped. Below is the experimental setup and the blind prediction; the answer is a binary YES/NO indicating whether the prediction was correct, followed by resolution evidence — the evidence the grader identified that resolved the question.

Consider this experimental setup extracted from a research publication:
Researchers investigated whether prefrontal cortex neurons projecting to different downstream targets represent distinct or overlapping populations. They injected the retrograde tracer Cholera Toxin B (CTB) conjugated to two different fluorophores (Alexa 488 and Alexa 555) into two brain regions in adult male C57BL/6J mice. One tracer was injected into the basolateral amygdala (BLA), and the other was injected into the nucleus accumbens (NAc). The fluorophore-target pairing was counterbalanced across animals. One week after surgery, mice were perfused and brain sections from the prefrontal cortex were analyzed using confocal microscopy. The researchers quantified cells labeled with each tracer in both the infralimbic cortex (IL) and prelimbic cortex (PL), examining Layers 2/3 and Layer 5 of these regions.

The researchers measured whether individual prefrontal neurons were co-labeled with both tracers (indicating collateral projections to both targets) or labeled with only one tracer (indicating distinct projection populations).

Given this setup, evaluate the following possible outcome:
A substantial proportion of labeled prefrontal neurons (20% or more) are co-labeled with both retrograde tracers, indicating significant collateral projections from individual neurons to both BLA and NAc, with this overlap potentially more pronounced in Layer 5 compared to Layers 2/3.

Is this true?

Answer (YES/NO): NO